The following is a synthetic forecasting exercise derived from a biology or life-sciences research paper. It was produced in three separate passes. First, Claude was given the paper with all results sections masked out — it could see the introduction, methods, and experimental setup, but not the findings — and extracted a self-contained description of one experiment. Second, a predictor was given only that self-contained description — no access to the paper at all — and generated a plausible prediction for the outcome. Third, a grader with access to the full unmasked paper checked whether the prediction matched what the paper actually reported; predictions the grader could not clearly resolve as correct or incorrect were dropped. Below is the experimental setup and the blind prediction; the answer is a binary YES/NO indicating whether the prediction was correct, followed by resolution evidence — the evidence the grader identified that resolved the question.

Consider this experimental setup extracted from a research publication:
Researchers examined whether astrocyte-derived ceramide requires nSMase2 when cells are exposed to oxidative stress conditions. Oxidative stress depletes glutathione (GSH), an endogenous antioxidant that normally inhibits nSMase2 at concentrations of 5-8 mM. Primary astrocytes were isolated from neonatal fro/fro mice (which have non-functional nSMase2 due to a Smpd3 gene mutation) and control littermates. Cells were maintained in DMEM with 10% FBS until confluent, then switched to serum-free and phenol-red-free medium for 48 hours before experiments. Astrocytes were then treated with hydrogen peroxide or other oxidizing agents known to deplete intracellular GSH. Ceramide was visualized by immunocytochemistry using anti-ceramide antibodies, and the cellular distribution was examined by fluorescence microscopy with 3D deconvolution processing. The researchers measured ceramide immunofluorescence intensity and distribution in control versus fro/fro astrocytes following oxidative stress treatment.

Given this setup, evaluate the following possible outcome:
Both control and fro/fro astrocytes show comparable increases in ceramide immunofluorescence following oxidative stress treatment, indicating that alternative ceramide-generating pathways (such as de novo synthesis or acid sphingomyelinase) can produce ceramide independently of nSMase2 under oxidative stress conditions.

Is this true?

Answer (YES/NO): NO